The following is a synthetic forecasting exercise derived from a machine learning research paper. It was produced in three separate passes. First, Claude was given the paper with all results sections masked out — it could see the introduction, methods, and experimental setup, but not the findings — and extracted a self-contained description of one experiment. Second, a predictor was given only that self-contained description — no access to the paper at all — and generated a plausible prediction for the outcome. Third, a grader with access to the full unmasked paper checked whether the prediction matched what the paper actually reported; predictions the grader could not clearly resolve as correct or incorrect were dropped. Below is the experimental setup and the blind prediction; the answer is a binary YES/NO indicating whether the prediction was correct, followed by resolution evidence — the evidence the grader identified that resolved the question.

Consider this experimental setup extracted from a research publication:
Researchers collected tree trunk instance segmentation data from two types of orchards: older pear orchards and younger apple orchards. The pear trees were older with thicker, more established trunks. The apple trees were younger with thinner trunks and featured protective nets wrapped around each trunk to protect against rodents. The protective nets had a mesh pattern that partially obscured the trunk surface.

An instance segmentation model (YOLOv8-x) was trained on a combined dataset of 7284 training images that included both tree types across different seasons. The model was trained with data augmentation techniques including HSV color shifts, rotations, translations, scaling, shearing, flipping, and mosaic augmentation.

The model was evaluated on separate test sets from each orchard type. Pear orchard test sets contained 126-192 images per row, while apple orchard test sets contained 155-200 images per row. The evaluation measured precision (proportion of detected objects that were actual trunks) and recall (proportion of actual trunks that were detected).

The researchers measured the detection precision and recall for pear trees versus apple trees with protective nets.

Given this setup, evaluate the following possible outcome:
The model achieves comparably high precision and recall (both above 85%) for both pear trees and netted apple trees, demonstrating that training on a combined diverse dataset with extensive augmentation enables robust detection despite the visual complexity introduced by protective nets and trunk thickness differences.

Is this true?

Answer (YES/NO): NO